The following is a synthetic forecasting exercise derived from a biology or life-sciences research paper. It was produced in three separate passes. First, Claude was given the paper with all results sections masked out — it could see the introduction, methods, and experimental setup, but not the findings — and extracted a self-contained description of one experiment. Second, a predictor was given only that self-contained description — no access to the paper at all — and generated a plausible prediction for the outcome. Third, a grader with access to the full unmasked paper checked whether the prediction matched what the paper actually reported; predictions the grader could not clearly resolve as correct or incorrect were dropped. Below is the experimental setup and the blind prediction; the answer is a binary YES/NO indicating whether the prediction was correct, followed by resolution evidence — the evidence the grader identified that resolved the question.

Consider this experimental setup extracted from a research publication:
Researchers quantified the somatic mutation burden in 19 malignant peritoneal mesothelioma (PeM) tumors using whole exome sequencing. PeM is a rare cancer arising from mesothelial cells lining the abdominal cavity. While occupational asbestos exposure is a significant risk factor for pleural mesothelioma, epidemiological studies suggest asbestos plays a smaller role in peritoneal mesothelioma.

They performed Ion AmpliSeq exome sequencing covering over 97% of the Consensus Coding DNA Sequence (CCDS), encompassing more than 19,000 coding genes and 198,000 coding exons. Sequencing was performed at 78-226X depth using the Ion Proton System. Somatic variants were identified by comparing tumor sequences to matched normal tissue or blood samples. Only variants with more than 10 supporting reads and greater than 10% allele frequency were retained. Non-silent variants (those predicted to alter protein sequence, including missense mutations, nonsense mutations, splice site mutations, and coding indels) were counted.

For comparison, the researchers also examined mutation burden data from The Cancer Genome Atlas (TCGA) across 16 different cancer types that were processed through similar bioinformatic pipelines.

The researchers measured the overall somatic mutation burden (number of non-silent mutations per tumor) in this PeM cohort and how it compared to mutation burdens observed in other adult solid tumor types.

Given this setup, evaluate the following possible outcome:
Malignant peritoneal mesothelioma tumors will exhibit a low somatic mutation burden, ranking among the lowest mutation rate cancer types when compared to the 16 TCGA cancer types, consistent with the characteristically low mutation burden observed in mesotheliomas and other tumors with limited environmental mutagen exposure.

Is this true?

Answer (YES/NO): YES